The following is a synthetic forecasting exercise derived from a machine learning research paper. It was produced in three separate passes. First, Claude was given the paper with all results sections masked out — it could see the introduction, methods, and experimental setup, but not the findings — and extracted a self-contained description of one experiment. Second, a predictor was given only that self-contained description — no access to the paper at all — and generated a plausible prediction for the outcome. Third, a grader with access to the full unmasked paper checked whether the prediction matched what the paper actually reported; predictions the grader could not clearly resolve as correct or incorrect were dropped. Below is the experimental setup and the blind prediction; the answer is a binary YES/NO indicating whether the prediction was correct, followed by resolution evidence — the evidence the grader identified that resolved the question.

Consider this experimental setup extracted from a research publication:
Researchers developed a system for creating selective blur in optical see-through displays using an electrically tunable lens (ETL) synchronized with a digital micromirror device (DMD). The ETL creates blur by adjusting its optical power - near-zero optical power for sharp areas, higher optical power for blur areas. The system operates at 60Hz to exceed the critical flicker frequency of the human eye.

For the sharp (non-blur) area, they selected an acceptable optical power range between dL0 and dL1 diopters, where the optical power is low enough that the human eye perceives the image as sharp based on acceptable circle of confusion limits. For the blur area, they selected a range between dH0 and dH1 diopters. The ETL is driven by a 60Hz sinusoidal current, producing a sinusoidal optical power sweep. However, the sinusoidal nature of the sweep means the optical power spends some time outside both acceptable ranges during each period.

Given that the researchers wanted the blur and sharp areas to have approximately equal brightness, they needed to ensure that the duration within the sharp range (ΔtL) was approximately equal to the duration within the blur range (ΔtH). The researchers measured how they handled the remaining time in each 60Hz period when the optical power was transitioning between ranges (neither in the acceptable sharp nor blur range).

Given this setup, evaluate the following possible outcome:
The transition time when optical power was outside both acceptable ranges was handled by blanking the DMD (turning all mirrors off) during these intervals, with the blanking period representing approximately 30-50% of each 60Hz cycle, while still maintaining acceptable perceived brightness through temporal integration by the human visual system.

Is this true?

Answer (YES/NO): YES